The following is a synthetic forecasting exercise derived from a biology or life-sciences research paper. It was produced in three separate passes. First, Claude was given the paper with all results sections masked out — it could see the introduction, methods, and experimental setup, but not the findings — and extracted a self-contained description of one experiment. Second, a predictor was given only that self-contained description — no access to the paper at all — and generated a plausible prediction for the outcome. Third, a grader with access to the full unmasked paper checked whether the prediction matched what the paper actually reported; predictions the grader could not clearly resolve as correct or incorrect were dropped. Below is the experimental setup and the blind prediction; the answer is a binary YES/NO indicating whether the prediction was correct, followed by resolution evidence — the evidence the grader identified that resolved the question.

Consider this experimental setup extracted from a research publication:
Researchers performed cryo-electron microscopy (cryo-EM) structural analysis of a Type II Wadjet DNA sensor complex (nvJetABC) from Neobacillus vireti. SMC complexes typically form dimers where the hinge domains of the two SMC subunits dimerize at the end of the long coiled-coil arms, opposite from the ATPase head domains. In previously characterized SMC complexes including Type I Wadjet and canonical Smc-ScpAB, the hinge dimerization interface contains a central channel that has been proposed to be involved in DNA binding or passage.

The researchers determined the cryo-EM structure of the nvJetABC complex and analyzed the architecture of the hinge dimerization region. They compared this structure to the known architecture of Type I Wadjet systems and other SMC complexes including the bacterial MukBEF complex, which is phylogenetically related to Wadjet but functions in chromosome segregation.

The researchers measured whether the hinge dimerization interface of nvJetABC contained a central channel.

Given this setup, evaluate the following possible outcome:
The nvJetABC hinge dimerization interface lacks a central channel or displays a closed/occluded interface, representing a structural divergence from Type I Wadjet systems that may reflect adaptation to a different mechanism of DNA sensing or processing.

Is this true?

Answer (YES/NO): YES